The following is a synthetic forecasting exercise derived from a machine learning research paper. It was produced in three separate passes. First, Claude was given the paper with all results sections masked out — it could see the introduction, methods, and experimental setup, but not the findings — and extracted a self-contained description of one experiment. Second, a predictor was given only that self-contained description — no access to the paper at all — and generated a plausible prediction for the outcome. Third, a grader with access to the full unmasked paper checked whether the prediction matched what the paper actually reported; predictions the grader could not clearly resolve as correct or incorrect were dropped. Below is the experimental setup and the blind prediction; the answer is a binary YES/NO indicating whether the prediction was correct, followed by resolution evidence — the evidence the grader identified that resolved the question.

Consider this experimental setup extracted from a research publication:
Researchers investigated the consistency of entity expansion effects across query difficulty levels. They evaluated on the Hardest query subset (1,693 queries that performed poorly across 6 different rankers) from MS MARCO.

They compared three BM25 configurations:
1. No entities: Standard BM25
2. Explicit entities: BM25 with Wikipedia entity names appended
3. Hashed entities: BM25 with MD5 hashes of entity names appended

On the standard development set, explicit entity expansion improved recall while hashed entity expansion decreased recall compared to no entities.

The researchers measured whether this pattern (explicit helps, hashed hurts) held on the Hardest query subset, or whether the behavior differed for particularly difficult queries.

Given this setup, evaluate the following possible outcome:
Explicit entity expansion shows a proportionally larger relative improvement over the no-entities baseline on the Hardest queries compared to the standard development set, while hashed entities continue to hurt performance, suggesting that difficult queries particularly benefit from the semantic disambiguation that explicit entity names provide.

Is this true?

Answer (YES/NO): YES